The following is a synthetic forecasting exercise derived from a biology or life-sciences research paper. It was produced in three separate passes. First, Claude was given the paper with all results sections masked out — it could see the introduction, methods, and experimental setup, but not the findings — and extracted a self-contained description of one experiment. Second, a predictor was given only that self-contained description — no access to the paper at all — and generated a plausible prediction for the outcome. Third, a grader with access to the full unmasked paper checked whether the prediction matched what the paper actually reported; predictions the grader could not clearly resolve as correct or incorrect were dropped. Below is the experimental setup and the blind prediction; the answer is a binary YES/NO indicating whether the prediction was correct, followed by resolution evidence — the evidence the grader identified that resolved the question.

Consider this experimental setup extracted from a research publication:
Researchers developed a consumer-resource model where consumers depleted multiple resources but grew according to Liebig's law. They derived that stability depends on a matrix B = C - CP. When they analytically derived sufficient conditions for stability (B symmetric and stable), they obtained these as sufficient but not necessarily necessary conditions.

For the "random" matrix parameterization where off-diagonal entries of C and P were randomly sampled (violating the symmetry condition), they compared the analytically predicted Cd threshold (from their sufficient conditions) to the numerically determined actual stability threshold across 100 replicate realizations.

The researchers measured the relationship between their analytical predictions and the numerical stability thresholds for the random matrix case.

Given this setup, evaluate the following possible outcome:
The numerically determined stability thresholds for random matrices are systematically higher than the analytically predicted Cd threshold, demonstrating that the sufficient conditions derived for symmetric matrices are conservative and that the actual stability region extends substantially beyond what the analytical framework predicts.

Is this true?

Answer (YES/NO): NO